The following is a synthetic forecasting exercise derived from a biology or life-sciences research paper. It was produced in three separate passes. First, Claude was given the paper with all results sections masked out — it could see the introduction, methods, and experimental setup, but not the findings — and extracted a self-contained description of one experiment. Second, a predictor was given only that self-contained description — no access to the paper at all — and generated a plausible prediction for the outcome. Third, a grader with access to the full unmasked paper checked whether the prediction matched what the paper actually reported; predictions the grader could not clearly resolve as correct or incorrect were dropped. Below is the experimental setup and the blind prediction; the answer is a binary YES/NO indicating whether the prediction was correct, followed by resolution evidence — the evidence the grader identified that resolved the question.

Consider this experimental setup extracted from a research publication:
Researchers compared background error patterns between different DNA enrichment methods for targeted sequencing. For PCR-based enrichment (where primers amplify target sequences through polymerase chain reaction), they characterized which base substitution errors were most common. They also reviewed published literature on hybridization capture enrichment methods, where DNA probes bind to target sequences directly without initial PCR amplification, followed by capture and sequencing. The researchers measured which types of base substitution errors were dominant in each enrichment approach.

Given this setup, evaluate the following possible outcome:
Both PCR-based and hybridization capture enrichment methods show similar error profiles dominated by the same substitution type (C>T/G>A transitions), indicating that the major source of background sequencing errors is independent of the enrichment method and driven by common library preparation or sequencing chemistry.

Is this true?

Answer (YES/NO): NO